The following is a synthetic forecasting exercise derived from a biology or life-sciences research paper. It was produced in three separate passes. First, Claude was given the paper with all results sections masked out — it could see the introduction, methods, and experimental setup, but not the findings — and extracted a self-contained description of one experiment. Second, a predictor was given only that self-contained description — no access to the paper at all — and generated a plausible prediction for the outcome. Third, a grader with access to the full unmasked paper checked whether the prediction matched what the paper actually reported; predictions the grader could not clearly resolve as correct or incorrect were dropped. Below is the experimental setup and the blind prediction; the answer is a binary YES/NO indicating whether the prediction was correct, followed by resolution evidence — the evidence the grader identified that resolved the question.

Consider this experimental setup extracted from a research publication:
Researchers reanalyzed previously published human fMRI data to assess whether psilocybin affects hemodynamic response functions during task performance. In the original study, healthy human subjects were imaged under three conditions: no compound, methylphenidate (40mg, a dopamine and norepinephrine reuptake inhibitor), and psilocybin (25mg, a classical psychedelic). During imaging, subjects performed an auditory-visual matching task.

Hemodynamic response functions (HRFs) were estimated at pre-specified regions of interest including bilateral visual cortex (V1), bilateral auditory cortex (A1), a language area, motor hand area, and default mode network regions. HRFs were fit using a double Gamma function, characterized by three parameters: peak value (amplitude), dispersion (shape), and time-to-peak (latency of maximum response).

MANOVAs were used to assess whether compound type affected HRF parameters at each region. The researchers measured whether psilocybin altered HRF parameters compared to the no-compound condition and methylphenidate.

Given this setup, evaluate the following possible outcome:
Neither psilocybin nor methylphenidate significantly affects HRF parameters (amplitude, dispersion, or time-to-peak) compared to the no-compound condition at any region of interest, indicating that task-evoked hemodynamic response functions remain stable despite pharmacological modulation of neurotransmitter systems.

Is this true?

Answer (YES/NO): NO